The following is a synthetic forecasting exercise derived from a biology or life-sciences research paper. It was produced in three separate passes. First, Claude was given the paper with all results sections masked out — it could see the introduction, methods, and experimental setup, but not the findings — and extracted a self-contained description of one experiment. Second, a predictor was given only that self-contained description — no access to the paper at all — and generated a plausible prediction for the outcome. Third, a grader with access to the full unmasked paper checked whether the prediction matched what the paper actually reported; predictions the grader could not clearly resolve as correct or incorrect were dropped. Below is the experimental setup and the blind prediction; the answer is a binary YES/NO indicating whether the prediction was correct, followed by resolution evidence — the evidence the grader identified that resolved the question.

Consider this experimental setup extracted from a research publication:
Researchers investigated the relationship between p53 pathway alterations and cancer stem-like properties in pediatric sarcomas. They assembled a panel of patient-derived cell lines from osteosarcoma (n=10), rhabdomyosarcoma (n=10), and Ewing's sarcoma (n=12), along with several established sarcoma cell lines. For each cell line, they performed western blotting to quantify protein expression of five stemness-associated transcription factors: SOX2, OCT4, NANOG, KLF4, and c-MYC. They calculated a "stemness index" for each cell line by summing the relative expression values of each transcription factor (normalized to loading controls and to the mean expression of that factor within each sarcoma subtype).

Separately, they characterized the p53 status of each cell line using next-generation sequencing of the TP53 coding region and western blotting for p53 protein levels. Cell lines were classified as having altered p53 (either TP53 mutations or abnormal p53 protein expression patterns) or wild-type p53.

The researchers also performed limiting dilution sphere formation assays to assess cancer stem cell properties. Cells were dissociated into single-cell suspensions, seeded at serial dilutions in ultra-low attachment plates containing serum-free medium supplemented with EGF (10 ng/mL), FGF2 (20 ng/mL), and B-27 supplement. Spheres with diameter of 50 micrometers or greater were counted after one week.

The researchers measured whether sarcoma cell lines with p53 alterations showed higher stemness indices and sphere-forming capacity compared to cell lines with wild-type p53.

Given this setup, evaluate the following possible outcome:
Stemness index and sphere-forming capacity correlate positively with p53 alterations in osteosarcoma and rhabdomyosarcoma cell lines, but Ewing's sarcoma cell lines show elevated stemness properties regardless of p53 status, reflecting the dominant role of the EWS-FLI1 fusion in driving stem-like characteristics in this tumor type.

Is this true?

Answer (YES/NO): NO